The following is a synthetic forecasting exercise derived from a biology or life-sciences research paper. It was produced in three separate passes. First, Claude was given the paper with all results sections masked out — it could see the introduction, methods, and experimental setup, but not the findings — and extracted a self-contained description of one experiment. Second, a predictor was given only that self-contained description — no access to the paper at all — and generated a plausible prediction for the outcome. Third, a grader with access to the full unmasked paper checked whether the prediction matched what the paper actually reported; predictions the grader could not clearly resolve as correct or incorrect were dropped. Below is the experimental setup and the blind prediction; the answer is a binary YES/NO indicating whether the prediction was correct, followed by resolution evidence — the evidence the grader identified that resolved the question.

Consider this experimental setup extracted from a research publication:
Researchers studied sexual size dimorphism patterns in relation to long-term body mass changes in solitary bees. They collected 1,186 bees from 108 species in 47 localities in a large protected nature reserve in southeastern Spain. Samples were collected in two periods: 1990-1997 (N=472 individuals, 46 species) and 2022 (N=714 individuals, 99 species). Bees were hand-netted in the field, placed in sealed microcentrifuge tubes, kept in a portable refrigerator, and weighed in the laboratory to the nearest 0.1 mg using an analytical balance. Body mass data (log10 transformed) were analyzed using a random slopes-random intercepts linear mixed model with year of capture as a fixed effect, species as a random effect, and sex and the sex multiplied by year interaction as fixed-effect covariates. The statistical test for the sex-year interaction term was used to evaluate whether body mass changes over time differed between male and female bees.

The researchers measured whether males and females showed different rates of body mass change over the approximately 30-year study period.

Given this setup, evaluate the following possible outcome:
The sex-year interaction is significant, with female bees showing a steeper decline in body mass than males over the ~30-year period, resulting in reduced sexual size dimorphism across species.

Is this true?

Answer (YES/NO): YES